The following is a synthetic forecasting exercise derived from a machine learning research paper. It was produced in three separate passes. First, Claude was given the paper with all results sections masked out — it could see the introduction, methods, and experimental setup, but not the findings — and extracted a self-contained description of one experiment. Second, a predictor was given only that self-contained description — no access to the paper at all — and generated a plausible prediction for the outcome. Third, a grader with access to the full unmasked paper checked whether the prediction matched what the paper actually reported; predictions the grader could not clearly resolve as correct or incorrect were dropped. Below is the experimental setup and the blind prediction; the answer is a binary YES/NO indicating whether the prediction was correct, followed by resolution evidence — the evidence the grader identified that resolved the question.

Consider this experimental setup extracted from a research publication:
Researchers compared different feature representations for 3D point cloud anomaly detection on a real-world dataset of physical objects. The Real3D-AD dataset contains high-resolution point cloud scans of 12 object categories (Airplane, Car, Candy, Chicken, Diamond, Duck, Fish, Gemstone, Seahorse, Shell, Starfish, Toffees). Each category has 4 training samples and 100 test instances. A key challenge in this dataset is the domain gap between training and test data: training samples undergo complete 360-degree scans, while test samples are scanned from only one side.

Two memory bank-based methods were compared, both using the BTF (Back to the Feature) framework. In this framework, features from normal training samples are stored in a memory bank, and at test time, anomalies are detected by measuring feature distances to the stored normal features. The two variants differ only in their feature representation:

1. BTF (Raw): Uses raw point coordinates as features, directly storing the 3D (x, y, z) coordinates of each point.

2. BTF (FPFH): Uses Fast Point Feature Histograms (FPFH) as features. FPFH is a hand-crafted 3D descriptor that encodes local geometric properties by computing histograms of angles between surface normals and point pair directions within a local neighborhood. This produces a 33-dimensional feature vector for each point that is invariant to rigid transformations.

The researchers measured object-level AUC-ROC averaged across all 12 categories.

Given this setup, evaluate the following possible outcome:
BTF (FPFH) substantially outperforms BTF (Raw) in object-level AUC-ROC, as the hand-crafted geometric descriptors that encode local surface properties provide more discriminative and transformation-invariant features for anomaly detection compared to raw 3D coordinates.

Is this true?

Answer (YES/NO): NO